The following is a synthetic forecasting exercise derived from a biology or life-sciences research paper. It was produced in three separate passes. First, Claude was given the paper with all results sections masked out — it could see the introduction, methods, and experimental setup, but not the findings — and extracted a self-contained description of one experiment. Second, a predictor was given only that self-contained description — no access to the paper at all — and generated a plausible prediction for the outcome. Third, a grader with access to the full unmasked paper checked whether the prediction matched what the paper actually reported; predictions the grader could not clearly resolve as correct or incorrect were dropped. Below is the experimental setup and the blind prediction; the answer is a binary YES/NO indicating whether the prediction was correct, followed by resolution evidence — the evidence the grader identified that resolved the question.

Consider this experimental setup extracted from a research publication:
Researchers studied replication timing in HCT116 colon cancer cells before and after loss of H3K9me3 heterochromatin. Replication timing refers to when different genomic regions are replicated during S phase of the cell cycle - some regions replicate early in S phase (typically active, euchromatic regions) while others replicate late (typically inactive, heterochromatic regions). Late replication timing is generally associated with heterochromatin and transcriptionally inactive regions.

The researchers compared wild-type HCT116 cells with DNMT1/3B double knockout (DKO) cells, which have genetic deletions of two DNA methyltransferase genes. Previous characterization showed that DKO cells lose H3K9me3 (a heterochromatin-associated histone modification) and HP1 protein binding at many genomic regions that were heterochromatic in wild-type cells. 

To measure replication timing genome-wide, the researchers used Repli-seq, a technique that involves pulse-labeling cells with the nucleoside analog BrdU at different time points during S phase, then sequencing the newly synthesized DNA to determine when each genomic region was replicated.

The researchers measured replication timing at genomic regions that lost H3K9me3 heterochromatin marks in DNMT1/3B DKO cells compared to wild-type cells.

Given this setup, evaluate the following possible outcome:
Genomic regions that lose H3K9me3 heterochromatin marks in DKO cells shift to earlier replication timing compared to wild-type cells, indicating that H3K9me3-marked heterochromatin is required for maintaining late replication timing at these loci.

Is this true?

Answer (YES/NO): NO